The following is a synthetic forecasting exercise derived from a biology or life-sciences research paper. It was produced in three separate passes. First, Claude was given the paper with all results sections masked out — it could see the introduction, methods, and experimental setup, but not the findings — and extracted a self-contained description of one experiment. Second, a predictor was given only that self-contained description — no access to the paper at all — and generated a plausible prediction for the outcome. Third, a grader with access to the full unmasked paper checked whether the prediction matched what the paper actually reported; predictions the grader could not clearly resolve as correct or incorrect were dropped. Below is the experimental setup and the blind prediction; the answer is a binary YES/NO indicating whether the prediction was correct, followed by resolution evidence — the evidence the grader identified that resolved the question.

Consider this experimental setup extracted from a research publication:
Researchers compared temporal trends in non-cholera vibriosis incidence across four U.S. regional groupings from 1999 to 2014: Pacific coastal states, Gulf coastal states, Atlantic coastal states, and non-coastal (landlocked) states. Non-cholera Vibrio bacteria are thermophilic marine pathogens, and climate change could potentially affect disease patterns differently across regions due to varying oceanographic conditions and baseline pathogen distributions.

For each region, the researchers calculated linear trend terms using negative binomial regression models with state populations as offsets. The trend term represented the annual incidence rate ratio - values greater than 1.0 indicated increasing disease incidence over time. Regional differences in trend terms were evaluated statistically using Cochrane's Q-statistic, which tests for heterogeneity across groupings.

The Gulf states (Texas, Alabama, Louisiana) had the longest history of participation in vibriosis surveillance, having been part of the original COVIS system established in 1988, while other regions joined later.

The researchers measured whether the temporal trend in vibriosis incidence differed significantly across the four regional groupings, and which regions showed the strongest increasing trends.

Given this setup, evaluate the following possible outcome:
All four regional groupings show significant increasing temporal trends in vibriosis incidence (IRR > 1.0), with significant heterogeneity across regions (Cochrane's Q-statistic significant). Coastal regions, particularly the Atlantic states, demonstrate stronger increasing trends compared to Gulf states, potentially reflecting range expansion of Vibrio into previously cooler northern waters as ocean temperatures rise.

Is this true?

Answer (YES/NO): NO